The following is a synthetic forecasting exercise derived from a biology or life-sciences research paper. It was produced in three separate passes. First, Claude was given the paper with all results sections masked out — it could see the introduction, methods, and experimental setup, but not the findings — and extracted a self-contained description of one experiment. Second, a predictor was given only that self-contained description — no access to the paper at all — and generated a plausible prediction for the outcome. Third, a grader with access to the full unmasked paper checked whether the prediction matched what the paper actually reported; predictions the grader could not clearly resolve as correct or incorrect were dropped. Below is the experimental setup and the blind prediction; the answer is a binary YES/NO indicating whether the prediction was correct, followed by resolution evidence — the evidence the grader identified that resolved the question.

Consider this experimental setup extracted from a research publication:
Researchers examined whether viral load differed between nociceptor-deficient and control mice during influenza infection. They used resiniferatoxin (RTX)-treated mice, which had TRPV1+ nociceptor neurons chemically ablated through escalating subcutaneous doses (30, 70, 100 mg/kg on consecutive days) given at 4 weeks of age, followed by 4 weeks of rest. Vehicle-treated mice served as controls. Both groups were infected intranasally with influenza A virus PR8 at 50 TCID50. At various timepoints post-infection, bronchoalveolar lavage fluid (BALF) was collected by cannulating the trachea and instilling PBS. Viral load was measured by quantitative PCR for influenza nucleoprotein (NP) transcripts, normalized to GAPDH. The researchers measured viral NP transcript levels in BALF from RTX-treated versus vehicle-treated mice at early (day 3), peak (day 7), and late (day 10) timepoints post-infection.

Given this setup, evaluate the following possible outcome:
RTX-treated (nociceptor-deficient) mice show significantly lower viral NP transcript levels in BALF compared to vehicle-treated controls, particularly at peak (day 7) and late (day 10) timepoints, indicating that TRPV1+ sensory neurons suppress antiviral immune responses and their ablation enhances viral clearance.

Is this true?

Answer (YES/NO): NO